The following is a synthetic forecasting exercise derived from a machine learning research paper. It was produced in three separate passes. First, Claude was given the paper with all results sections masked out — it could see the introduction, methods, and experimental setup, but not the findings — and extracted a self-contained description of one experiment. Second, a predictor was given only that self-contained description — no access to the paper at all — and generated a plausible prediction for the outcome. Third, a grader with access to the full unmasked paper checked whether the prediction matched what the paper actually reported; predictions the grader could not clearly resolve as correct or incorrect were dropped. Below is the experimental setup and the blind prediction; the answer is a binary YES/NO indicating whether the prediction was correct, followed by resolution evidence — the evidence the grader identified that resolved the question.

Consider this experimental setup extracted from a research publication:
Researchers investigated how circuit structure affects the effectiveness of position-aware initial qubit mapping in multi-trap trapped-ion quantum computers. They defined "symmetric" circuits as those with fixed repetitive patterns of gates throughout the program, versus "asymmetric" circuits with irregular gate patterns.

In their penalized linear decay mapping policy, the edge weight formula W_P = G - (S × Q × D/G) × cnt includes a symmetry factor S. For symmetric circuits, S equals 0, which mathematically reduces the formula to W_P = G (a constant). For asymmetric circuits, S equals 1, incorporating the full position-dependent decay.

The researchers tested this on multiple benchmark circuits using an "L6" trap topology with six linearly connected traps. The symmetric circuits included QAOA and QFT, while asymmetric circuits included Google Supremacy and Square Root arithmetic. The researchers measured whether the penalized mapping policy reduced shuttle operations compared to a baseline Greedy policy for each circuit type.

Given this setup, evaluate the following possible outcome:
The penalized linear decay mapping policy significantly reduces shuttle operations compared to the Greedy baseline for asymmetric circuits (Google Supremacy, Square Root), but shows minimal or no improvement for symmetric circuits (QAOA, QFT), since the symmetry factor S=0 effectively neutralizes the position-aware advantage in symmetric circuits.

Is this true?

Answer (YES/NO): YES